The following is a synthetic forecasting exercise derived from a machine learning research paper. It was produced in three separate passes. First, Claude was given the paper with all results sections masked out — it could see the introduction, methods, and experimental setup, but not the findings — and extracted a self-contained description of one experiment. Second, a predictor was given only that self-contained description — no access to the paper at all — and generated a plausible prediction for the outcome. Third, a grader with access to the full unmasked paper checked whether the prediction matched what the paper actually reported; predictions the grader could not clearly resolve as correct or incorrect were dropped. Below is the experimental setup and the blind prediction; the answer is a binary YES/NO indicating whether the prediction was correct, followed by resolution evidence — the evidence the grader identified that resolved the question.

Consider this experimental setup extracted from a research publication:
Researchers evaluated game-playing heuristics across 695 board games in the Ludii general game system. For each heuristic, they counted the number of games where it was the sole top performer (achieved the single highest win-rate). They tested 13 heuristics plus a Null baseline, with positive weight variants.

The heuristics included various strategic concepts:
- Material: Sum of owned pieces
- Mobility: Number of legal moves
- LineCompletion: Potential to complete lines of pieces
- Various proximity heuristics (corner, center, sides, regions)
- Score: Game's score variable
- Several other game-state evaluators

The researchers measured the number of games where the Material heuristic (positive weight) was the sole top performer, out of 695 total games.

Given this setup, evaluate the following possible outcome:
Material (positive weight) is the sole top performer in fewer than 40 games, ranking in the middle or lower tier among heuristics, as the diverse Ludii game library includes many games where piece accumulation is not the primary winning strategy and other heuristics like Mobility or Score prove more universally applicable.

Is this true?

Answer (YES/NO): NO